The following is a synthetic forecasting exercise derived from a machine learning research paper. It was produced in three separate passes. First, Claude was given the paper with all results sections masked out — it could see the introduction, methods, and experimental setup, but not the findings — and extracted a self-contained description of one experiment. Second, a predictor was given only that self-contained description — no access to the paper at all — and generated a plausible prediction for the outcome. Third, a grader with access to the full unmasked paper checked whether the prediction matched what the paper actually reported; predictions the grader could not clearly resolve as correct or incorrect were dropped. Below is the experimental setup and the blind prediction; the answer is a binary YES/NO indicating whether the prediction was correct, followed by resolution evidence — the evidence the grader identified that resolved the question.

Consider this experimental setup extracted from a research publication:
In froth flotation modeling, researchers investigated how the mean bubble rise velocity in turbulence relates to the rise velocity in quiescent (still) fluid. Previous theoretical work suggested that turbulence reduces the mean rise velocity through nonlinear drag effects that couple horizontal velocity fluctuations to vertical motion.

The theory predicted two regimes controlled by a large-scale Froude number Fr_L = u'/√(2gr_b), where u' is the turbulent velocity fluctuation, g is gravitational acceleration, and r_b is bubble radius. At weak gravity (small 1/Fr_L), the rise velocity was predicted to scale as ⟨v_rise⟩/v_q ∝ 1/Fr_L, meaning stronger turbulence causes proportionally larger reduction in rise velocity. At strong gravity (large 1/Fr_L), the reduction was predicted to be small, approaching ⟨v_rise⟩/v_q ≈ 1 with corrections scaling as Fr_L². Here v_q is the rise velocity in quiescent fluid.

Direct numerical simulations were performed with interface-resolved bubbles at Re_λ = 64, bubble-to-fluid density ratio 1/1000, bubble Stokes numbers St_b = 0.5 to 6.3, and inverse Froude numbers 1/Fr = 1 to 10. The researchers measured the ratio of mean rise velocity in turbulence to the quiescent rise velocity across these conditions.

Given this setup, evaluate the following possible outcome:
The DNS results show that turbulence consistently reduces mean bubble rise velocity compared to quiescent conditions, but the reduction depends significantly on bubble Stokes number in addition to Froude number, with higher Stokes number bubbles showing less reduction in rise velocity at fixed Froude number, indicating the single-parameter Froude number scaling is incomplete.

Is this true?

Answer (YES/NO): NO